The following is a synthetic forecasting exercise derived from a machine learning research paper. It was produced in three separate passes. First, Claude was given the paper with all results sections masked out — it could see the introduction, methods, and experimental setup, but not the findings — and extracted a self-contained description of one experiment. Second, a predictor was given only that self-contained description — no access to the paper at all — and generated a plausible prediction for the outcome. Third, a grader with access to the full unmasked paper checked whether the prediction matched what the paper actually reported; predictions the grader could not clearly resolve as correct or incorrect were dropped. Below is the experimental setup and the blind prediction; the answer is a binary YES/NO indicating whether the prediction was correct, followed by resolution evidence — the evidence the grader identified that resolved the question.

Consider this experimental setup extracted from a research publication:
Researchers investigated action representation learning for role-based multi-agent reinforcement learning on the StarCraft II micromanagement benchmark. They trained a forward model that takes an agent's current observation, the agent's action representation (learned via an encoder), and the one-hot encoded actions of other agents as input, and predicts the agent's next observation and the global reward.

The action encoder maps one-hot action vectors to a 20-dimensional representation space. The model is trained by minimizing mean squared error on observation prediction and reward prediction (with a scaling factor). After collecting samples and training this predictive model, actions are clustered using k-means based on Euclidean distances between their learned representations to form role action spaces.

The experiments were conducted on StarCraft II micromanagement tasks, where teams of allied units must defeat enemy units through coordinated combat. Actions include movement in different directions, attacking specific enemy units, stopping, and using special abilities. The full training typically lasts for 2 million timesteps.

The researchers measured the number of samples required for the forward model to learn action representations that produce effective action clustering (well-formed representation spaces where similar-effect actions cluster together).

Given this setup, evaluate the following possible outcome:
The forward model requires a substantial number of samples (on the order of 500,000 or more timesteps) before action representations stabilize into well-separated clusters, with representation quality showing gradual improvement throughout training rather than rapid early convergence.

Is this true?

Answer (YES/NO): NO